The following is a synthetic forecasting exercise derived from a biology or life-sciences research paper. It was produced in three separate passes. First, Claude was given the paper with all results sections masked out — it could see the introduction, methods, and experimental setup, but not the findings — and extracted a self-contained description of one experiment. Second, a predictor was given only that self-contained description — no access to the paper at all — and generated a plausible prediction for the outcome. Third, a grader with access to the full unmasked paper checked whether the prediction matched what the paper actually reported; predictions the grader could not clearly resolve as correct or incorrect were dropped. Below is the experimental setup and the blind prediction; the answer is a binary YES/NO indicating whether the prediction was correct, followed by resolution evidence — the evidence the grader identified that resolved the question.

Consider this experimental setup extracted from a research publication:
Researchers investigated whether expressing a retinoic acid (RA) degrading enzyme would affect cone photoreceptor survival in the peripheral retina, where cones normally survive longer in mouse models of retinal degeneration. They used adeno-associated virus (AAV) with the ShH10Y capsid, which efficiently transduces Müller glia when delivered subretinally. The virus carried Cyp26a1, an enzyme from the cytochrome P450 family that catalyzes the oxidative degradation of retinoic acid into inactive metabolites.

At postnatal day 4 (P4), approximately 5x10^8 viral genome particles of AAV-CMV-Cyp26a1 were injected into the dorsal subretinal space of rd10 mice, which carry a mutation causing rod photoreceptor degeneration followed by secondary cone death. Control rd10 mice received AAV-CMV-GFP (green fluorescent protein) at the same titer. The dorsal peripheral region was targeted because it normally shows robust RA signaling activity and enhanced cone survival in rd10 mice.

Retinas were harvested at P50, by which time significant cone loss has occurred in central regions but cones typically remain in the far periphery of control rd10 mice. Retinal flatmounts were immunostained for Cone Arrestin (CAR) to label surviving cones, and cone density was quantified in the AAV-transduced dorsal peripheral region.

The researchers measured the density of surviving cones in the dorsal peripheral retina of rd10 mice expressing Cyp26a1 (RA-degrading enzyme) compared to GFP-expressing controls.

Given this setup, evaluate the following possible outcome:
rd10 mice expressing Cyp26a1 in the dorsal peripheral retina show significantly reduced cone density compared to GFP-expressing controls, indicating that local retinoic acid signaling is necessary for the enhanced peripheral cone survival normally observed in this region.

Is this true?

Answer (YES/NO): YES